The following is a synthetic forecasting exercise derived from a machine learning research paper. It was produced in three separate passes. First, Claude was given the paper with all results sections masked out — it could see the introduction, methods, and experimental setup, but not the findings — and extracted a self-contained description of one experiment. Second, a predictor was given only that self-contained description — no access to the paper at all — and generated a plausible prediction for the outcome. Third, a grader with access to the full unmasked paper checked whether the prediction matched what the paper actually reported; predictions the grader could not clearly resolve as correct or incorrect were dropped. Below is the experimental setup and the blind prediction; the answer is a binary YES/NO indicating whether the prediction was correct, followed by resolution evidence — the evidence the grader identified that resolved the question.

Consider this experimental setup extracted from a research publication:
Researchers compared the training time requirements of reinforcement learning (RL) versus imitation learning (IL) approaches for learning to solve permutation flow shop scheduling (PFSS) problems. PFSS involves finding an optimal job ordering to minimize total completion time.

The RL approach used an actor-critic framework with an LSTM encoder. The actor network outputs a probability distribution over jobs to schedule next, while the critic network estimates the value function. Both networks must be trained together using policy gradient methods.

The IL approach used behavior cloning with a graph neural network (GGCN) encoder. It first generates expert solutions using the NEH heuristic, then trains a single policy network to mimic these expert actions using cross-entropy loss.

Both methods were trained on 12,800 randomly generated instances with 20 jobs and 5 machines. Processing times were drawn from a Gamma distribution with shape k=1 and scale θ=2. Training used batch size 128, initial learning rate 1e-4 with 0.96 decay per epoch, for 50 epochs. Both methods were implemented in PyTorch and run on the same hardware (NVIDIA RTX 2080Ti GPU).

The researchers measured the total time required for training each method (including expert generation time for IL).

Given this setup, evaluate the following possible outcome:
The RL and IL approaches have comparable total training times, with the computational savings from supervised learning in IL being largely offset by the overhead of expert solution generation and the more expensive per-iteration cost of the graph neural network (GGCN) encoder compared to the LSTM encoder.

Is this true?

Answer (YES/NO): NO